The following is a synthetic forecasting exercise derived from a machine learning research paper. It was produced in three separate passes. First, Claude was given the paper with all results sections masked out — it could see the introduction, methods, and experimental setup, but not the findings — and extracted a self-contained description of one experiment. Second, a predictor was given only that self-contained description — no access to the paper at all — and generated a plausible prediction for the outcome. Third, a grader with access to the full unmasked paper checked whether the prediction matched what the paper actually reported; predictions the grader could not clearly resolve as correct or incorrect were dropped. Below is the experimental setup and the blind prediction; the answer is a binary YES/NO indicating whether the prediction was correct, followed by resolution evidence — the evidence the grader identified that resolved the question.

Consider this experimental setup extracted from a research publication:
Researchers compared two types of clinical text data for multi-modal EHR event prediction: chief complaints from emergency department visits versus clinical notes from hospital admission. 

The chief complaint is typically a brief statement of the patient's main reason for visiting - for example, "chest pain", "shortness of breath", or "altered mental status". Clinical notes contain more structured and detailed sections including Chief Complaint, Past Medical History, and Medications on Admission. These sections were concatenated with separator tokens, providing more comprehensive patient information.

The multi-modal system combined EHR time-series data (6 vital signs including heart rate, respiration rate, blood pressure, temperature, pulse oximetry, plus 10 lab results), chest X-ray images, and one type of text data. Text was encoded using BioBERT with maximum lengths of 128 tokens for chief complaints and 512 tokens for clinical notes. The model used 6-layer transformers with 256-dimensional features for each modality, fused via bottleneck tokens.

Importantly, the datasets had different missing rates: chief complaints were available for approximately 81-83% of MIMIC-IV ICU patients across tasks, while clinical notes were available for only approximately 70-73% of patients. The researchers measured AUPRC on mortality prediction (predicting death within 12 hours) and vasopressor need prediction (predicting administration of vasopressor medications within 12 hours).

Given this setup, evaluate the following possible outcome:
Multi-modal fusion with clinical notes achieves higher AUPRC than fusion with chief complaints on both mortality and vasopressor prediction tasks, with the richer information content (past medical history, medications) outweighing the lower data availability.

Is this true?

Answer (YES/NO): YES